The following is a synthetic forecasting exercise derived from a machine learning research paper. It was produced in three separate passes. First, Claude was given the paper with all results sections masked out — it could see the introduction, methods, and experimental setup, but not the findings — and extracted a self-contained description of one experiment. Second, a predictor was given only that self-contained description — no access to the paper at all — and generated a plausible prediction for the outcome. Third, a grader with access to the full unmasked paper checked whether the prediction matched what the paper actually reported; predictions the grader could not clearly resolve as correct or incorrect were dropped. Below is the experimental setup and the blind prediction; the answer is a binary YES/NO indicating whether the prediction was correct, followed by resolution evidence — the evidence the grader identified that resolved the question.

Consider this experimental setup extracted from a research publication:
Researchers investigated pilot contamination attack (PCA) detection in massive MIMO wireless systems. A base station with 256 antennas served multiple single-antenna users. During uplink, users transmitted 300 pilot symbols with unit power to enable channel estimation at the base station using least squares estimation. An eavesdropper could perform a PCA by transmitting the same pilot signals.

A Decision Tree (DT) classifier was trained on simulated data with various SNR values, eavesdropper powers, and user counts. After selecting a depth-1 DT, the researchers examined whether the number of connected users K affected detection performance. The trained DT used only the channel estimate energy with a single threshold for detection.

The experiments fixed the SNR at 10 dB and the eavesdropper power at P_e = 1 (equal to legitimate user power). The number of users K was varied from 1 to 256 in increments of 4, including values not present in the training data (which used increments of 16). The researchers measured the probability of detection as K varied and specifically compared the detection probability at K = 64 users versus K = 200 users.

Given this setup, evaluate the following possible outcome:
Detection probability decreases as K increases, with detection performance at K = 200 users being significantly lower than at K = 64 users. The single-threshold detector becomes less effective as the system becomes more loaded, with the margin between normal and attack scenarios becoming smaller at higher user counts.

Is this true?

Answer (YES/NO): NO